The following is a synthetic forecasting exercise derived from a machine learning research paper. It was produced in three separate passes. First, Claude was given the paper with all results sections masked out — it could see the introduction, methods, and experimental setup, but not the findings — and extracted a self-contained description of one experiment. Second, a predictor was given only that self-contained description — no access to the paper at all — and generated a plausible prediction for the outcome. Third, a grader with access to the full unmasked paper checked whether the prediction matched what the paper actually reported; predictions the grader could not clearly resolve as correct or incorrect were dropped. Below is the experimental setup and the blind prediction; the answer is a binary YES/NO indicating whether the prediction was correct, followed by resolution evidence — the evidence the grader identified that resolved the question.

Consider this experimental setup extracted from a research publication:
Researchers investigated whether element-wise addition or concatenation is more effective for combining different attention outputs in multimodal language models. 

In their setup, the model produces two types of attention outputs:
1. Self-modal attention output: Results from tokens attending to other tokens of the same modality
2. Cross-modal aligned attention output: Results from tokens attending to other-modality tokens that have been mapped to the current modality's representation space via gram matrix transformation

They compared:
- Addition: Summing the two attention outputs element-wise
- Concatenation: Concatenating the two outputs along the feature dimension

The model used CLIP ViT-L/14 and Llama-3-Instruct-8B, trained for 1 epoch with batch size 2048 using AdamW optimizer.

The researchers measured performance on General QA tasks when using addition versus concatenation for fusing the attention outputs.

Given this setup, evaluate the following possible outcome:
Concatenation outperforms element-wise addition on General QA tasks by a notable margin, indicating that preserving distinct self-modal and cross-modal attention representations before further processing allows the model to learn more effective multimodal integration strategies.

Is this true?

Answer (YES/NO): YES